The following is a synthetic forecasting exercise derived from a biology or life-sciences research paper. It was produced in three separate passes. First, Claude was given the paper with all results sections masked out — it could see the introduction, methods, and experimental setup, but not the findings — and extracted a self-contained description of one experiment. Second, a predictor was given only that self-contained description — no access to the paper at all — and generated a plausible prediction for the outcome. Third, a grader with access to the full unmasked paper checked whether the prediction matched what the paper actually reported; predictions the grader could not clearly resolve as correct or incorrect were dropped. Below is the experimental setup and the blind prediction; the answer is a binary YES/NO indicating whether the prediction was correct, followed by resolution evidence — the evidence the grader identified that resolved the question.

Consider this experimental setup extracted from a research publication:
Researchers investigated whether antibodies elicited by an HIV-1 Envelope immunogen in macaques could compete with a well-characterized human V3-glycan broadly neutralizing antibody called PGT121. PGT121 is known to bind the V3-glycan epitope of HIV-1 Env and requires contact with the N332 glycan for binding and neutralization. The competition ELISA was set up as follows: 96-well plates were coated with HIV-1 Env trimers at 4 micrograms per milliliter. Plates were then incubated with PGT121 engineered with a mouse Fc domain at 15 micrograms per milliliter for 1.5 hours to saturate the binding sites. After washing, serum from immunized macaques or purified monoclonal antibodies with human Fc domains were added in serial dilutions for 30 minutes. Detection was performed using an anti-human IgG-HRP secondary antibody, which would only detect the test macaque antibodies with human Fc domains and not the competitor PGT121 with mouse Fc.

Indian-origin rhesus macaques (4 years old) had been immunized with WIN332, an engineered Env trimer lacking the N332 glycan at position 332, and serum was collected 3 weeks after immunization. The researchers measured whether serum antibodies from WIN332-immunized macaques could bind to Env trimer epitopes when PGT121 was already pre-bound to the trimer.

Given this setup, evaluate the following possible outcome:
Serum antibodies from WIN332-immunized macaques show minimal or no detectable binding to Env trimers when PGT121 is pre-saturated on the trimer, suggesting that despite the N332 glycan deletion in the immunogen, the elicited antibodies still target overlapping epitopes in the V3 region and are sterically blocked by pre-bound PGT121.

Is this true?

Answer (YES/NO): NO